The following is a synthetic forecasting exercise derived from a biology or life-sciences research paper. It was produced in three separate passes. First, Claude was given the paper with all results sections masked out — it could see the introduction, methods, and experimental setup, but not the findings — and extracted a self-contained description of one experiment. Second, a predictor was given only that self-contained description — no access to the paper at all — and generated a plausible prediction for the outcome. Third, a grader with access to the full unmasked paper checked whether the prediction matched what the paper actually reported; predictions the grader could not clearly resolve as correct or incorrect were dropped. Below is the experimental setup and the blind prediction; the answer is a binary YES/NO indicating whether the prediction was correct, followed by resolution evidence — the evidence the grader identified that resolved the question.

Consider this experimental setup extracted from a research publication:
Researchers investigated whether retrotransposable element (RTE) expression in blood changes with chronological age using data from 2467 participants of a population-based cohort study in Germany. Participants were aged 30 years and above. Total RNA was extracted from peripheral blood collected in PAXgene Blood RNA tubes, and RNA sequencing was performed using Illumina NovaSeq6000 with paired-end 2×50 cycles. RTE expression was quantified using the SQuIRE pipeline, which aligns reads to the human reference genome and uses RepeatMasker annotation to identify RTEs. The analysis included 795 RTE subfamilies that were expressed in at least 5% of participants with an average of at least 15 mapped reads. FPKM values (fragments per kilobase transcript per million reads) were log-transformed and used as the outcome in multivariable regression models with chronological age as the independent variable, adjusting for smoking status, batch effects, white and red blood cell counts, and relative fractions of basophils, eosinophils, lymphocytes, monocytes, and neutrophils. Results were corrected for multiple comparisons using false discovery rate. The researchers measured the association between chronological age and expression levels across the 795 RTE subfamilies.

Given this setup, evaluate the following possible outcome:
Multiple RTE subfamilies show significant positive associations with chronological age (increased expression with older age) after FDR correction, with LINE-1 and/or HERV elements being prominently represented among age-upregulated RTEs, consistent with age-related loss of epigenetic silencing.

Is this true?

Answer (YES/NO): NO